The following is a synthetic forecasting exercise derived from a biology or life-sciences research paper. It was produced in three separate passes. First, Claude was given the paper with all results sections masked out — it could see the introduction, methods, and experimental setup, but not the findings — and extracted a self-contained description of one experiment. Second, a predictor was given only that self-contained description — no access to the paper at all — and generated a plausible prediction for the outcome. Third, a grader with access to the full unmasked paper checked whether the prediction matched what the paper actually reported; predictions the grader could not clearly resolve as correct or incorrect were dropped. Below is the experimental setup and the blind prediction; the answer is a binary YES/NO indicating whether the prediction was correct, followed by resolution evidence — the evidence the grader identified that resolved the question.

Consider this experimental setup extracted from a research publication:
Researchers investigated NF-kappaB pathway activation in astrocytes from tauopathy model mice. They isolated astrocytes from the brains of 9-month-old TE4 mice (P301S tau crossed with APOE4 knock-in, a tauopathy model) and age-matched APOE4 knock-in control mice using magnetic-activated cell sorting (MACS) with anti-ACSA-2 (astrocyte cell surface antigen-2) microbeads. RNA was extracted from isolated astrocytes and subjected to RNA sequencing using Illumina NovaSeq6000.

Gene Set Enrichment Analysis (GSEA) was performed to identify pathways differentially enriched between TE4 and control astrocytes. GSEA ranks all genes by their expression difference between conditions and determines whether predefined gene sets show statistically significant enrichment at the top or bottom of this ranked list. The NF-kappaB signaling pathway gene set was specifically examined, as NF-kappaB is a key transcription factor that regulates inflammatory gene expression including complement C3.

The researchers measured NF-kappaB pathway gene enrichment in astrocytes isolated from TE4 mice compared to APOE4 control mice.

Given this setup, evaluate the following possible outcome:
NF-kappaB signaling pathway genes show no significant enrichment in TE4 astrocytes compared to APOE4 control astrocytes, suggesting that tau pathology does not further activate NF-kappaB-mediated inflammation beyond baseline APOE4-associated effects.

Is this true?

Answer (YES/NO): NO